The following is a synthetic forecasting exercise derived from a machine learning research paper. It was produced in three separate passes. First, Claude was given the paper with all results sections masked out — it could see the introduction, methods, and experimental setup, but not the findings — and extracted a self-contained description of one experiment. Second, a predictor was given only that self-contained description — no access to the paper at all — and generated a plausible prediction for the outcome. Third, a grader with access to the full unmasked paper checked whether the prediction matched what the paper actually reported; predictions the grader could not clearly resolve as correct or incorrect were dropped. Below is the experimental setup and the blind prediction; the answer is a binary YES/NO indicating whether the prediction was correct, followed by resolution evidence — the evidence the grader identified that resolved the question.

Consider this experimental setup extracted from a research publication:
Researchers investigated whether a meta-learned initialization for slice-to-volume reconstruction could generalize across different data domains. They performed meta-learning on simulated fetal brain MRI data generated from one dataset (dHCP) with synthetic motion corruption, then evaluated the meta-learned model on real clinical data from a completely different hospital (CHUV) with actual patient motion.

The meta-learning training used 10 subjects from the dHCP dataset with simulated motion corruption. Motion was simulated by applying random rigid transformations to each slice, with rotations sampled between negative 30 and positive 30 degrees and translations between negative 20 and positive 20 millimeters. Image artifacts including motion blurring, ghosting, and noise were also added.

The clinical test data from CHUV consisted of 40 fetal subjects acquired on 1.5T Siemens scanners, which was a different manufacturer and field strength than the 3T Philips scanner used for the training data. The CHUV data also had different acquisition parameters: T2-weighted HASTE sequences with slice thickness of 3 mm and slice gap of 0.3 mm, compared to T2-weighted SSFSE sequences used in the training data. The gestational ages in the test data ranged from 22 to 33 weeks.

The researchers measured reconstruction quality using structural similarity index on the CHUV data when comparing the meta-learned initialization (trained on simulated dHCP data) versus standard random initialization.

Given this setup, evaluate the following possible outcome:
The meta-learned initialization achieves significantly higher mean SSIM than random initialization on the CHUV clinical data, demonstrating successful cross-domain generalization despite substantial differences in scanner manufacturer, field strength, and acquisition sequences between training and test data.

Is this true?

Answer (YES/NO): NO